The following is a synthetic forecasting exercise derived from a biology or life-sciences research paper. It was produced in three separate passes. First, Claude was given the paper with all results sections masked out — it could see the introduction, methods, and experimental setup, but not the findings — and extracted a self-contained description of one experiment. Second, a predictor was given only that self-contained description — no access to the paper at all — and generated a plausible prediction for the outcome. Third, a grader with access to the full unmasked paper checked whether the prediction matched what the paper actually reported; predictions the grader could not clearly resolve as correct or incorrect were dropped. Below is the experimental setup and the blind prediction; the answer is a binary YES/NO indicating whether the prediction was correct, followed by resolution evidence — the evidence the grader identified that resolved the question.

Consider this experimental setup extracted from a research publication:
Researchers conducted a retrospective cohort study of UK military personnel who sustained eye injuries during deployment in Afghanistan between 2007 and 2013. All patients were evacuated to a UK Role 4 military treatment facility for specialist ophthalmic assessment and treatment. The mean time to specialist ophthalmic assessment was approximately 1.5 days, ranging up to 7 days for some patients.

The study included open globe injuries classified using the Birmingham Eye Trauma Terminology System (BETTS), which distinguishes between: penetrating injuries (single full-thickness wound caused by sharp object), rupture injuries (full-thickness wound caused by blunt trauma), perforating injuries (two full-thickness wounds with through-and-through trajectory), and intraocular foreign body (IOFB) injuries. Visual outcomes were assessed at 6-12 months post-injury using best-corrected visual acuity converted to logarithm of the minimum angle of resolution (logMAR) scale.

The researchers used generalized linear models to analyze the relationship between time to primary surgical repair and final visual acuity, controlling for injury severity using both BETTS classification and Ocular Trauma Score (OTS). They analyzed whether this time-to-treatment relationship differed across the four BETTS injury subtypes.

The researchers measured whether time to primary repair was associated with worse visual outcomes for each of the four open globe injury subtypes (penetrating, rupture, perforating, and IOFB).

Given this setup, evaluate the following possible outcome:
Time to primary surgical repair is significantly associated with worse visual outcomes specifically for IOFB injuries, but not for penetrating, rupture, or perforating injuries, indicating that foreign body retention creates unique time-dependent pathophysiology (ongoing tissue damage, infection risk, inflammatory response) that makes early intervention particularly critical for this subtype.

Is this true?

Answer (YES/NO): NO